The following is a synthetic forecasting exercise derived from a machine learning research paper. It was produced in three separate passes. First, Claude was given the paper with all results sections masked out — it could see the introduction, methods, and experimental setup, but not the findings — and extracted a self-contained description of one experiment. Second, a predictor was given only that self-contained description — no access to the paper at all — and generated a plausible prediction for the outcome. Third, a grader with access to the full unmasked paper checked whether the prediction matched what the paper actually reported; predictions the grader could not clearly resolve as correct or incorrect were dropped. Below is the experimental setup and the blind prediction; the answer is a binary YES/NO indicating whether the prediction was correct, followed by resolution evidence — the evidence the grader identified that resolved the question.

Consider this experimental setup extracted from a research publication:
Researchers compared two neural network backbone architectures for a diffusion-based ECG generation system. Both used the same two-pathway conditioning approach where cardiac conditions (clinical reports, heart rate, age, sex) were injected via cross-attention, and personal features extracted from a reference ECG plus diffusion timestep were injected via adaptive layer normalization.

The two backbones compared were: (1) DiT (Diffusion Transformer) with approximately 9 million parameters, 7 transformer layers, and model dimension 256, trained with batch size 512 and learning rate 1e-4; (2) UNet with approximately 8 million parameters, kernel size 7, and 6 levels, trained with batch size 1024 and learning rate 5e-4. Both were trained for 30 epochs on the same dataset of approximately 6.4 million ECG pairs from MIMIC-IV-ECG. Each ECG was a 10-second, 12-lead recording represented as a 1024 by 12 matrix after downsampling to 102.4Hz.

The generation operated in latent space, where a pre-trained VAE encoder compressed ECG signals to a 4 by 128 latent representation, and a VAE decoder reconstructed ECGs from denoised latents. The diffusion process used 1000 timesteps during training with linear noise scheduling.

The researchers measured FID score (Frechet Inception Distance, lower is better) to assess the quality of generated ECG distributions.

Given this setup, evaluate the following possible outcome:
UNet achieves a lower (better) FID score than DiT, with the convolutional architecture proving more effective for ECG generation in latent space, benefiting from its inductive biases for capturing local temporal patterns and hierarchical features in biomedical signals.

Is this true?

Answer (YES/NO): YES